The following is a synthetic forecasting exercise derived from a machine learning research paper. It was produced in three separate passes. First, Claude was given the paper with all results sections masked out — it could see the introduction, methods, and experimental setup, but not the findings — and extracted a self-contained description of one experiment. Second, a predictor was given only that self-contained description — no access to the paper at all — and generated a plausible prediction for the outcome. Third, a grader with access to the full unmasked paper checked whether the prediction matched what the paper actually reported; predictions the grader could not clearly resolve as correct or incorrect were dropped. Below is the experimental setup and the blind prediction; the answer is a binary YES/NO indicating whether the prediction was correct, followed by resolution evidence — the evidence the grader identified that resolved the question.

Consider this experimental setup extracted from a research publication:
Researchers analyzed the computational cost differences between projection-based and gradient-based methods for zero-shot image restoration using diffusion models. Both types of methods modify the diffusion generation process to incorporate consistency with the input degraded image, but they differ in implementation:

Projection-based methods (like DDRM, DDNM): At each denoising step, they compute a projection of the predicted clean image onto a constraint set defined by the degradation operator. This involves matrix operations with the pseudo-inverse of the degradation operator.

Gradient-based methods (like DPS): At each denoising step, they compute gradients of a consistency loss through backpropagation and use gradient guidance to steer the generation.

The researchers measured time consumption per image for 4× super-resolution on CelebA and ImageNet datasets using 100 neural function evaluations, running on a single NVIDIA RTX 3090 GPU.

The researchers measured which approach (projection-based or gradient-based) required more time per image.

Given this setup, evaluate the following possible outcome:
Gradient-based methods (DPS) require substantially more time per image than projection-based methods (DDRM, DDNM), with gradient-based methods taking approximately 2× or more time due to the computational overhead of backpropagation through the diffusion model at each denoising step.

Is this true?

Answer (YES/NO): YES